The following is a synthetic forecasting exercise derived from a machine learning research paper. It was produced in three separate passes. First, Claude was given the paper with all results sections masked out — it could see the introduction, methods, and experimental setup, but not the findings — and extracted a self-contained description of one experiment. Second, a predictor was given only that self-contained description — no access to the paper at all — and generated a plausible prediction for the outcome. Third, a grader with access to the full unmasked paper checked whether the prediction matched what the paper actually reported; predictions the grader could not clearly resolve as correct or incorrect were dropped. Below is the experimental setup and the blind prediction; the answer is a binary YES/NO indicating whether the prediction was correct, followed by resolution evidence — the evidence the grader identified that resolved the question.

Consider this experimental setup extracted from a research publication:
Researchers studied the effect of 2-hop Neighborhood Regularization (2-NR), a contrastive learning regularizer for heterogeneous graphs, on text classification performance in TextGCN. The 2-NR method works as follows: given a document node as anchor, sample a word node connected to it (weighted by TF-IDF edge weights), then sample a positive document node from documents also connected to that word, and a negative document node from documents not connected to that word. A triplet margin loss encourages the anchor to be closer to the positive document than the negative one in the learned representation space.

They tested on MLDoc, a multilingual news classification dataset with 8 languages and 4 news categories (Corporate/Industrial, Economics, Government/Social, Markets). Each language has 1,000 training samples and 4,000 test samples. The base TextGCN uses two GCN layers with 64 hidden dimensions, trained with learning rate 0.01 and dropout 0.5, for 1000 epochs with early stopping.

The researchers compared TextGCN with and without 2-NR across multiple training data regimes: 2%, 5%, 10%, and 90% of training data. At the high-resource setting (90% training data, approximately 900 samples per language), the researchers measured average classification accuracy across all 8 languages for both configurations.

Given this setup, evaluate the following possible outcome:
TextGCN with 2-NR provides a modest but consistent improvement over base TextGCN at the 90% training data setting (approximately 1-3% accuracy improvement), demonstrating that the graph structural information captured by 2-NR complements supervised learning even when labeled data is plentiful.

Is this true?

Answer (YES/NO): NO